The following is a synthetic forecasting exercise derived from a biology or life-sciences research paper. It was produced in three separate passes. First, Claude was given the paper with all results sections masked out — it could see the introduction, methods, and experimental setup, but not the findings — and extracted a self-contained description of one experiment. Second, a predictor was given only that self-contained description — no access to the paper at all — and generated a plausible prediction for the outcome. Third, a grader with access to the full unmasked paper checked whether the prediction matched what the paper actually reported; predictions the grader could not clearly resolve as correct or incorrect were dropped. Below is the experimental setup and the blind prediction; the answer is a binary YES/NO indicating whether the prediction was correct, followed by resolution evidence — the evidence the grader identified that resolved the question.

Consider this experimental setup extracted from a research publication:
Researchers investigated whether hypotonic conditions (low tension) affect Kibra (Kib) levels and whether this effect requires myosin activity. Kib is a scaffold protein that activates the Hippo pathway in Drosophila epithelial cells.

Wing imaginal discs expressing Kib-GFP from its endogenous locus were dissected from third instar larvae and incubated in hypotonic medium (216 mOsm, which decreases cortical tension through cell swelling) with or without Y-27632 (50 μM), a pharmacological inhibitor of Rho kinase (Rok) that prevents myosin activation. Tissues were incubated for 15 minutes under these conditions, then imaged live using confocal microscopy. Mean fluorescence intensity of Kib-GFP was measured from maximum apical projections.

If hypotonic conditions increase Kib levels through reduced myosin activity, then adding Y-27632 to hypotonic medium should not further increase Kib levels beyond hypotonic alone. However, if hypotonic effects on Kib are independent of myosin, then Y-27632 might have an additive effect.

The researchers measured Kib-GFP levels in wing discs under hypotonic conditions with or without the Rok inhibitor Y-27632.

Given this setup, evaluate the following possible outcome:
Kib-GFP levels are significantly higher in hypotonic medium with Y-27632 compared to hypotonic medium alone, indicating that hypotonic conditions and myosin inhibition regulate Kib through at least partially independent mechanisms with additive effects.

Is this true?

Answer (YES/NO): NO